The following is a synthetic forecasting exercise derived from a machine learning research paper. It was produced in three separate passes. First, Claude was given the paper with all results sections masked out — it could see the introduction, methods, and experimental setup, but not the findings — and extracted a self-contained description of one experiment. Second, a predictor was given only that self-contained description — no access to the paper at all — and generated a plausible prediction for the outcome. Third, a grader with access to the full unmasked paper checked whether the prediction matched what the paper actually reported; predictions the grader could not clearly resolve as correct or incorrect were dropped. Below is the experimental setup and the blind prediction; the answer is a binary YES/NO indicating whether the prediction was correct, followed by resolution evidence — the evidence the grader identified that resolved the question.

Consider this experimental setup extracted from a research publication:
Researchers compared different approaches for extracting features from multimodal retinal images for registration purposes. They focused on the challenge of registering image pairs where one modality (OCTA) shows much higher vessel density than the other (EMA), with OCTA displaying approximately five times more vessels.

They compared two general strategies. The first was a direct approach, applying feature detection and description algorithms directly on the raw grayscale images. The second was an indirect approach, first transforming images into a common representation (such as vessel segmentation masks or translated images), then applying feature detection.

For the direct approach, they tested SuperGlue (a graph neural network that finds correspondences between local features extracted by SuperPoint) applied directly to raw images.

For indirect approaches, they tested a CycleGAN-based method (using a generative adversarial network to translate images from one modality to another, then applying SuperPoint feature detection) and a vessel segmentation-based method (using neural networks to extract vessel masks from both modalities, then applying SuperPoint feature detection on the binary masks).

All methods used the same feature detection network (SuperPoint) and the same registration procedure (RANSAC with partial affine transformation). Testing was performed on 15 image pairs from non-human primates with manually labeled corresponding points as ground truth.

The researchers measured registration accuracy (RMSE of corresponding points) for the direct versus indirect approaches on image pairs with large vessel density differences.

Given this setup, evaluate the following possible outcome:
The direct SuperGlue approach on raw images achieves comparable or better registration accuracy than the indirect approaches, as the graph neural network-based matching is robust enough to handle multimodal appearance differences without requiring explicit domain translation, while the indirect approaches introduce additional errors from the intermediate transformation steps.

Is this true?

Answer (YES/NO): NO